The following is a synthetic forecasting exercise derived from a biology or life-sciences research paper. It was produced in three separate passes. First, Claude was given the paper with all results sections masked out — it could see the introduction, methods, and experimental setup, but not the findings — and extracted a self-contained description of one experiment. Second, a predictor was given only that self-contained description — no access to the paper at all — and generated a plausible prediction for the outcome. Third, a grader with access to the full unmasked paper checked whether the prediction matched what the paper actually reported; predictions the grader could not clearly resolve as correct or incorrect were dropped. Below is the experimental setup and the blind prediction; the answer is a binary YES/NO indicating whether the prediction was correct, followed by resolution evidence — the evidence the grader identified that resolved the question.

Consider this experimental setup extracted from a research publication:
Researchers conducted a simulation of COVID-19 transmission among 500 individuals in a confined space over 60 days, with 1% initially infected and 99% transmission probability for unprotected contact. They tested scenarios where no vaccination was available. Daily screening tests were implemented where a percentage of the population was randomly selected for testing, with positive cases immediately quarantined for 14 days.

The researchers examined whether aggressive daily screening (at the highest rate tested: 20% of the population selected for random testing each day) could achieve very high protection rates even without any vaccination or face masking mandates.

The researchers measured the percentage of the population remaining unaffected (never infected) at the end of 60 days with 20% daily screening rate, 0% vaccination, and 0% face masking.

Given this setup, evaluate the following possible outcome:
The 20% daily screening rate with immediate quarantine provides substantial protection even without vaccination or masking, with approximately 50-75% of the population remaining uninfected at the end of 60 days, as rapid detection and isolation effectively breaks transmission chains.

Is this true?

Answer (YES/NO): NO